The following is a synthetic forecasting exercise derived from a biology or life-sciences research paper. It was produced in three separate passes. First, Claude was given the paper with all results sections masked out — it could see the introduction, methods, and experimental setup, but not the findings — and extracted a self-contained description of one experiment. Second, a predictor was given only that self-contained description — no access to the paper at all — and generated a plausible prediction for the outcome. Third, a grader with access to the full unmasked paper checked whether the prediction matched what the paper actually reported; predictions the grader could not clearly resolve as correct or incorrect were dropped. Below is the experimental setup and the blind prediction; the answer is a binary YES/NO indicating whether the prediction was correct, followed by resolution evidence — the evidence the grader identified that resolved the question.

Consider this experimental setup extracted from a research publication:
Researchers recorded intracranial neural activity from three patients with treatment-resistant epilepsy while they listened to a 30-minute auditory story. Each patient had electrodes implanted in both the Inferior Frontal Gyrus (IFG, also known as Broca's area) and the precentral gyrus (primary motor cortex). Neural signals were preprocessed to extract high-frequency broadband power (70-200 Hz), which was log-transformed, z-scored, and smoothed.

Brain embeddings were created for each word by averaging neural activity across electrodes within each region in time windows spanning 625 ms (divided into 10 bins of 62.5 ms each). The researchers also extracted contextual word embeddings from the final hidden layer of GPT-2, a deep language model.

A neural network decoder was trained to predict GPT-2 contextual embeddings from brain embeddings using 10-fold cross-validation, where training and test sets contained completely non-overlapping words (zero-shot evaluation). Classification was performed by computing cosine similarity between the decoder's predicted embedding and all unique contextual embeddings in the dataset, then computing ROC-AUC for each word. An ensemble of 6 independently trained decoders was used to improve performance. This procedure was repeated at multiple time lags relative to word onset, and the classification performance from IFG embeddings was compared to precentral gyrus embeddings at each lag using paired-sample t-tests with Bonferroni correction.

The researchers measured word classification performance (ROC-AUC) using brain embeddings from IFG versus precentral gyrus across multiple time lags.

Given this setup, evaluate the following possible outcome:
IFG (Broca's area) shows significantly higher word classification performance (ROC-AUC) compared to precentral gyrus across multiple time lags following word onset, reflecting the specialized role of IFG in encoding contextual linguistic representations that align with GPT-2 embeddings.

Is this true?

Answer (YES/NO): YES